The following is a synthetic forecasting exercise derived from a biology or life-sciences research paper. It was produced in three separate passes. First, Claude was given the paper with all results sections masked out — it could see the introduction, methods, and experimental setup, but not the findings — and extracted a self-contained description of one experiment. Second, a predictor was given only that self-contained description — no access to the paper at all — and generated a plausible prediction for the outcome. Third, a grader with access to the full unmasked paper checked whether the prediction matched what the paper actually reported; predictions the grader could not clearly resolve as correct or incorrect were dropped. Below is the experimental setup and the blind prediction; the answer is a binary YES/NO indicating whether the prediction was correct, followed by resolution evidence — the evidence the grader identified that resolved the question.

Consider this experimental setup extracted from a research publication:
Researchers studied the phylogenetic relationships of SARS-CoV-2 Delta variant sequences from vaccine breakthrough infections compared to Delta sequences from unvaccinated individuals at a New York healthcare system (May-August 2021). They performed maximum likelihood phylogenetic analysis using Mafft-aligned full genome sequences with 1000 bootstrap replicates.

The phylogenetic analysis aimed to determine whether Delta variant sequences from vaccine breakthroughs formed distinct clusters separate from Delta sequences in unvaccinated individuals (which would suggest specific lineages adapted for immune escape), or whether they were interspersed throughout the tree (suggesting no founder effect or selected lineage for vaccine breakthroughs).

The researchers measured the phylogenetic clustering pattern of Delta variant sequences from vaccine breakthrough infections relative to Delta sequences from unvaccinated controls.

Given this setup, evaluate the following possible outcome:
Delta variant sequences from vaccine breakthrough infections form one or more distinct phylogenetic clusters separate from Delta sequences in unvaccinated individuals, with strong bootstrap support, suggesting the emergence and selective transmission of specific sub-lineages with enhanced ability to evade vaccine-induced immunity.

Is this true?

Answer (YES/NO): NO